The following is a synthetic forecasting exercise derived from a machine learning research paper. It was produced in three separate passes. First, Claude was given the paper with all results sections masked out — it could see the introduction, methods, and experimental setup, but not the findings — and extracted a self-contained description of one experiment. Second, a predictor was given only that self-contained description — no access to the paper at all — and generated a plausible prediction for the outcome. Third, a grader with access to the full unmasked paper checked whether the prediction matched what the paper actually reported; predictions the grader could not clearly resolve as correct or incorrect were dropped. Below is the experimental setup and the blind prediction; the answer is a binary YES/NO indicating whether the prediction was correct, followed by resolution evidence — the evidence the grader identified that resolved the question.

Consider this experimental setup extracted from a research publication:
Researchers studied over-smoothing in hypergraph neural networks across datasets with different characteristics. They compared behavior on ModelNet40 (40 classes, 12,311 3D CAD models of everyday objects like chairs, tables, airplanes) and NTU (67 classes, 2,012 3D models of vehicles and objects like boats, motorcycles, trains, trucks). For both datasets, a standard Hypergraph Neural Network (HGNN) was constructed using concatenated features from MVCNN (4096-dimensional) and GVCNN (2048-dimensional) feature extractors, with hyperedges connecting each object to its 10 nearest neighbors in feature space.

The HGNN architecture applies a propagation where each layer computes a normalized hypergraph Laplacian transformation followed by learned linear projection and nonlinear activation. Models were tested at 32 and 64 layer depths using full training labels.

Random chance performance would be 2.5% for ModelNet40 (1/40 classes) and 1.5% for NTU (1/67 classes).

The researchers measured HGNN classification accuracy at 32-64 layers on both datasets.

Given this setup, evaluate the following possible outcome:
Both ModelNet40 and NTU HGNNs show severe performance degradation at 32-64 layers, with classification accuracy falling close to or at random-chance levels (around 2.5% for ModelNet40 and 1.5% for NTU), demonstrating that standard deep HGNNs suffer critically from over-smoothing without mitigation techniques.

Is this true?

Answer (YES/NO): NO